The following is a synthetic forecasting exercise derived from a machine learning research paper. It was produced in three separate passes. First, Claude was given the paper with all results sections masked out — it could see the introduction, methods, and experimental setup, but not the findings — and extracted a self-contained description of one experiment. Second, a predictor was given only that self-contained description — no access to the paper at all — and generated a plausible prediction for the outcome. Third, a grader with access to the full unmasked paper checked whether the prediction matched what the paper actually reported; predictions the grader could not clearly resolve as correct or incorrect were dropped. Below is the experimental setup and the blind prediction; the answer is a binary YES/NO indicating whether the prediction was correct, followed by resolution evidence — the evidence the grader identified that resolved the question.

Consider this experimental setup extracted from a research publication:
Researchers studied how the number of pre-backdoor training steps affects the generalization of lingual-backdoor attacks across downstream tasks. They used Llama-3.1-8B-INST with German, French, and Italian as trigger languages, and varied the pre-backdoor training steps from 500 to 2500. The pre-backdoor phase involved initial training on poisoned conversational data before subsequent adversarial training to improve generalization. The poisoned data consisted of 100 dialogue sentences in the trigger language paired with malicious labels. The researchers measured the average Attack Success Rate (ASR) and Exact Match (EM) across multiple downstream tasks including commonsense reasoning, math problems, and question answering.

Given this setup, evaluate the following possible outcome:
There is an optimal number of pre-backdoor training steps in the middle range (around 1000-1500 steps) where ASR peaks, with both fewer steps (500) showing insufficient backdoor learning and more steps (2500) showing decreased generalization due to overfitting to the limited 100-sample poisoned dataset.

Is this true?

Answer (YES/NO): NO